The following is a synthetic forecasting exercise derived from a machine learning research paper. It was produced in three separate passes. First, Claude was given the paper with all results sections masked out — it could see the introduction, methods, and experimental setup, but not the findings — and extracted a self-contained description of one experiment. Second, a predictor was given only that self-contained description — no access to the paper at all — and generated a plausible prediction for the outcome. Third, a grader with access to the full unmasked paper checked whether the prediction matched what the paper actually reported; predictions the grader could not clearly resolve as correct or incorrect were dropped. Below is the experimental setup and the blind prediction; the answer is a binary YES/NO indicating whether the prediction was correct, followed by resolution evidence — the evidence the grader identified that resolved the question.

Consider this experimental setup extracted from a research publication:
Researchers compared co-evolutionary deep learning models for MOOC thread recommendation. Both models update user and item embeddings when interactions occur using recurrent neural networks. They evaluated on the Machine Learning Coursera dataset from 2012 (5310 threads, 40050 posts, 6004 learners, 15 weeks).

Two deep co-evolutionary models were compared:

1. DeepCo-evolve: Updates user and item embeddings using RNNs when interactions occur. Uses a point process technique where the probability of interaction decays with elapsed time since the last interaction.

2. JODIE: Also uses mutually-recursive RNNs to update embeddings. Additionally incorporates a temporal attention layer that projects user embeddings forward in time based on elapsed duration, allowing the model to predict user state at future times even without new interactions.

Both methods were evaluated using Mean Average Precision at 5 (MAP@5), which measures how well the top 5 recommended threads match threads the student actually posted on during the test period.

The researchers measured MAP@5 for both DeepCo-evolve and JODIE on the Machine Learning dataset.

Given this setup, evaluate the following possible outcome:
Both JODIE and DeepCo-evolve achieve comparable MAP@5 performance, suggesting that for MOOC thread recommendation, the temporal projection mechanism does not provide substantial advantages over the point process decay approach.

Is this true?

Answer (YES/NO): NO